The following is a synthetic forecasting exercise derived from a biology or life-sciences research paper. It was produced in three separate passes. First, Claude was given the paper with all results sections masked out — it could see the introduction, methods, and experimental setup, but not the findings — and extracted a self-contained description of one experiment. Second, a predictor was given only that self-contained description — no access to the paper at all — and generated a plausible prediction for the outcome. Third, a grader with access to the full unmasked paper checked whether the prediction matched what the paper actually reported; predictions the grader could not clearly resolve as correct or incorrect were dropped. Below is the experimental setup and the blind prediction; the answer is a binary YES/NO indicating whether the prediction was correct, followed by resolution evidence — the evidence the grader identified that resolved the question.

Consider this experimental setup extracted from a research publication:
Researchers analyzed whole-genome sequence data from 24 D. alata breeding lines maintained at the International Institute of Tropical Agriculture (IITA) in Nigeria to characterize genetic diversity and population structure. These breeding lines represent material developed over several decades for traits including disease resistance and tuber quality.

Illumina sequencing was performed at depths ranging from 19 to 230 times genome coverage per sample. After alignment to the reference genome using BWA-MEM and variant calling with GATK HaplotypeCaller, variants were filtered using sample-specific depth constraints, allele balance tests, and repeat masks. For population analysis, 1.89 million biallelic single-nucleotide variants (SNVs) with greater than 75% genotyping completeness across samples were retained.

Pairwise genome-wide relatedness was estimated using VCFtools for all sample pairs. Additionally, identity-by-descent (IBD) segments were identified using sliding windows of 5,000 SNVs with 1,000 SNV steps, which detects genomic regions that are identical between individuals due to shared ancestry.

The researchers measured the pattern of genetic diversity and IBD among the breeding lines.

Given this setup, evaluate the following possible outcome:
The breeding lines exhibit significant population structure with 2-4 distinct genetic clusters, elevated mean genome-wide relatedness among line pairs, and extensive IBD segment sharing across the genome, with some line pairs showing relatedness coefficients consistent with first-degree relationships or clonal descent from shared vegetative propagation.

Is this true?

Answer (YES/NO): NO